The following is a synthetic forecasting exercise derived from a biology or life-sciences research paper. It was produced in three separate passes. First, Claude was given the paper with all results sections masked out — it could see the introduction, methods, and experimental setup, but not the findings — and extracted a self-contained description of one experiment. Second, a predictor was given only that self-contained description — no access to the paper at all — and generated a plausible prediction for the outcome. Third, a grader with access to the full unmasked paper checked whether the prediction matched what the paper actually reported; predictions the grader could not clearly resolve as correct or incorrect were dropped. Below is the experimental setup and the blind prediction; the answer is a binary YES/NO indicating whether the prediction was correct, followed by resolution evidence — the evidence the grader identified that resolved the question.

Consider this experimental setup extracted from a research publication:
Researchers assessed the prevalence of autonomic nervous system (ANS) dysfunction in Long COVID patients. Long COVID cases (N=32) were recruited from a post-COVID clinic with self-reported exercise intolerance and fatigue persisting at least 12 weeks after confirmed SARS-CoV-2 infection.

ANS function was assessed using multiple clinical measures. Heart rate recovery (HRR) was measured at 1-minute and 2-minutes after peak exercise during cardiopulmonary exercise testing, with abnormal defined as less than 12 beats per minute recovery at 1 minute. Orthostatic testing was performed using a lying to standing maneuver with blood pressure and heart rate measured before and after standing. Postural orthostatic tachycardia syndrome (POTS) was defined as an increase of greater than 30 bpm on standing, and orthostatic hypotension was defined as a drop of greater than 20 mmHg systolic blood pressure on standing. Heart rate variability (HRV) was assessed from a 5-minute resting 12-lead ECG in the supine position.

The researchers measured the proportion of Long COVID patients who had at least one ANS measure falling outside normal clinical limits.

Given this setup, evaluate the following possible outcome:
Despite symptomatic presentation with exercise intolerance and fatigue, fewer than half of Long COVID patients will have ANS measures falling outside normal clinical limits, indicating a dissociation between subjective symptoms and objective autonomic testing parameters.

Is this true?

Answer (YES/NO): YES